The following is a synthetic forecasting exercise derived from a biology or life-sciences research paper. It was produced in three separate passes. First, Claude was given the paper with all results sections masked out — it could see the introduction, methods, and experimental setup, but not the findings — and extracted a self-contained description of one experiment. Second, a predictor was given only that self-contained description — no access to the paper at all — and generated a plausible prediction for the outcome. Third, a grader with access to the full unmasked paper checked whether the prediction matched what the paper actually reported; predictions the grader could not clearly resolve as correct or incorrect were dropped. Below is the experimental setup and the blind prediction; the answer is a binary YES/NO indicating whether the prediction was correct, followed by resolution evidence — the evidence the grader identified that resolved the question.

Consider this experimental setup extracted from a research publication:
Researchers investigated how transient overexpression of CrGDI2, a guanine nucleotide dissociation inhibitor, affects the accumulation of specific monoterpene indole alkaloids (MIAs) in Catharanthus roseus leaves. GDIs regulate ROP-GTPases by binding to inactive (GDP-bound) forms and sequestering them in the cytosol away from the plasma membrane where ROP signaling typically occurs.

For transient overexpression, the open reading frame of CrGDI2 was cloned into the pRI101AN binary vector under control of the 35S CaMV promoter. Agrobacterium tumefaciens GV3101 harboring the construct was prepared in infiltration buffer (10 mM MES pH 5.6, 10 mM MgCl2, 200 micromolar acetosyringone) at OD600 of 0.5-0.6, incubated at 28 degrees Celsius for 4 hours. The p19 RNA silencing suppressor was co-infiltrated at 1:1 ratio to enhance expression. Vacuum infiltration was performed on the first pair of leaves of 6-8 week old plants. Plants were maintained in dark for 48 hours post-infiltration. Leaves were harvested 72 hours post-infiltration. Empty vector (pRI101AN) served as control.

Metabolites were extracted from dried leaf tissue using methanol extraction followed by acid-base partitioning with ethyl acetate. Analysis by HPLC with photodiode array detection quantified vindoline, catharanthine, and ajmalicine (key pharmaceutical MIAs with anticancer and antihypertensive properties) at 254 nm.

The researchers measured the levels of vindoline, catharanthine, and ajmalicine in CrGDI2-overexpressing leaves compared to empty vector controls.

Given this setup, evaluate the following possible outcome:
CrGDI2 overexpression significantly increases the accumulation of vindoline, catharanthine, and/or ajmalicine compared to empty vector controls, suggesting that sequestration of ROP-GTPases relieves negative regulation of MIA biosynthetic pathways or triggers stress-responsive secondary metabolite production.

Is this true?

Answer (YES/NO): NO